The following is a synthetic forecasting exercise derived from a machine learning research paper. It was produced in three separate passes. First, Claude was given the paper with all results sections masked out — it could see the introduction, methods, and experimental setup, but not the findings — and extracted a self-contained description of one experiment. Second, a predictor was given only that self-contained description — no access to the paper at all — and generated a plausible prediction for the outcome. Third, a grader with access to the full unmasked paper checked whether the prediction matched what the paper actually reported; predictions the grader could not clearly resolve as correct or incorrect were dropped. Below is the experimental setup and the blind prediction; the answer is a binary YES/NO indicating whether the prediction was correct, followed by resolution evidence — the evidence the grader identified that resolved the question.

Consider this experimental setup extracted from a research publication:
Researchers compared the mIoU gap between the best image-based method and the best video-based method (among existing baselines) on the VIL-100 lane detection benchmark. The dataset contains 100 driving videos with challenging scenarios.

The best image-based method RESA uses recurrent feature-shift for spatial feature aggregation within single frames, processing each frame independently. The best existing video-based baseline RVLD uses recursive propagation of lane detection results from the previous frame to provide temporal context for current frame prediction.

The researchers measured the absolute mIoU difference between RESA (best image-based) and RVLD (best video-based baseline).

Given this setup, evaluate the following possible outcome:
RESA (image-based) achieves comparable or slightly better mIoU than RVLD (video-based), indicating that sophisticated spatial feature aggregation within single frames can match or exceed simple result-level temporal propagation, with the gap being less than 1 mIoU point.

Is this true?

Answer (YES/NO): NO